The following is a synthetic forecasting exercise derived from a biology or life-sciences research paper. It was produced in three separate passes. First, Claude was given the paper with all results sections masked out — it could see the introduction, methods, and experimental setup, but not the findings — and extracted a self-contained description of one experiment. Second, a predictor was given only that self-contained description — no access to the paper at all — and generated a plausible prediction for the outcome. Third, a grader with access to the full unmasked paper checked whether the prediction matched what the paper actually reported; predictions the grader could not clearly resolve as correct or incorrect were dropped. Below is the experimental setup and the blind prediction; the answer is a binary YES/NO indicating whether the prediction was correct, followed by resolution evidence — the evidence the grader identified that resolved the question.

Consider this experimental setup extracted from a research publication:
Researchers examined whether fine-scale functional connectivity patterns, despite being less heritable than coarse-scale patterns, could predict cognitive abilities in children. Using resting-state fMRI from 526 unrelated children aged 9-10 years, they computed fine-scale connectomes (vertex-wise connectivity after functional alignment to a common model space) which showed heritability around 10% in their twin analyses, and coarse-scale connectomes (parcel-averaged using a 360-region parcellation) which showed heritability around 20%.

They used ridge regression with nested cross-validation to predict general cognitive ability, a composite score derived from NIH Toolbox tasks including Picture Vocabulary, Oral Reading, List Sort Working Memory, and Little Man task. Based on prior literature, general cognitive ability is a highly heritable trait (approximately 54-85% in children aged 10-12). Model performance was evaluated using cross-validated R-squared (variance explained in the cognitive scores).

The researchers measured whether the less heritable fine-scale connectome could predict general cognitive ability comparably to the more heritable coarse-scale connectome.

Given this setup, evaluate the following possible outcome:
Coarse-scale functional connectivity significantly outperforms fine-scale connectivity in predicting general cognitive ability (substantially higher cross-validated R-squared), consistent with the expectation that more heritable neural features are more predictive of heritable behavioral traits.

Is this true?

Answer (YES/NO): NO